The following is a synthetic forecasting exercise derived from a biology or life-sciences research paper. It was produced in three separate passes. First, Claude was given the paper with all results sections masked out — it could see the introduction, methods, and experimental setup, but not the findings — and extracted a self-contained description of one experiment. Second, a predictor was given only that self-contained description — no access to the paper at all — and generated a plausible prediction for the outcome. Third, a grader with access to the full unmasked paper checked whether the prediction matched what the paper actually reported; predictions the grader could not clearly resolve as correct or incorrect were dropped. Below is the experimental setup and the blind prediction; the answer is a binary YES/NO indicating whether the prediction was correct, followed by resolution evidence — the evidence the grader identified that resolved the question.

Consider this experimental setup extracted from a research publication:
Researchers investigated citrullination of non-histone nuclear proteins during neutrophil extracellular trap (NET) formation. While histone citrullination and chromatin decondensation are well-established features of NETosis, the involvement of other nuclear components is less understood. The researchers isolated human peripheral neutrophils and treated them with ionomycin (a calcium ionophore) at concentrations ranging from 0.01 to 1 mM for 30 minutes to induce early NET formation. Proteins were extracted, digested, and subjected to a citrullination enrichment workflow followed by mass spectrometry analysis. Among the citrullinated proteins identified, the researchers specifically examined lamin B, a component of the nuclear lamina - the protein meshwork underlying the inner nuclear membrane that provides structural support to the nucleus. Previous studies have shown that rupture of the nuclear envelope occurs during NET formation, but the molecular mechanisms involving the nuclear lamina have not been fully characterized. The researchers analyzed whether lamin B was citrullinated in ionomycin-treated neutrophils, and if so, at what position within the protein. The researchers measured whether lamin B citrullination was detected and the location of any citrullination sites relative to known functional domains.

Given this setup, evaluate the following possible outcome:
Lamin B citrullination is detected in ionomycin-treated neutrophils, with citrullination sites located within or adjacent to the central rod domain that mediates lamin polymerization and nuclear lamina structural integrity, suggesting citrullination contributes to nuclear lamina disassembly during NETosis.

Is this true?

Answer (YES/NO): NO